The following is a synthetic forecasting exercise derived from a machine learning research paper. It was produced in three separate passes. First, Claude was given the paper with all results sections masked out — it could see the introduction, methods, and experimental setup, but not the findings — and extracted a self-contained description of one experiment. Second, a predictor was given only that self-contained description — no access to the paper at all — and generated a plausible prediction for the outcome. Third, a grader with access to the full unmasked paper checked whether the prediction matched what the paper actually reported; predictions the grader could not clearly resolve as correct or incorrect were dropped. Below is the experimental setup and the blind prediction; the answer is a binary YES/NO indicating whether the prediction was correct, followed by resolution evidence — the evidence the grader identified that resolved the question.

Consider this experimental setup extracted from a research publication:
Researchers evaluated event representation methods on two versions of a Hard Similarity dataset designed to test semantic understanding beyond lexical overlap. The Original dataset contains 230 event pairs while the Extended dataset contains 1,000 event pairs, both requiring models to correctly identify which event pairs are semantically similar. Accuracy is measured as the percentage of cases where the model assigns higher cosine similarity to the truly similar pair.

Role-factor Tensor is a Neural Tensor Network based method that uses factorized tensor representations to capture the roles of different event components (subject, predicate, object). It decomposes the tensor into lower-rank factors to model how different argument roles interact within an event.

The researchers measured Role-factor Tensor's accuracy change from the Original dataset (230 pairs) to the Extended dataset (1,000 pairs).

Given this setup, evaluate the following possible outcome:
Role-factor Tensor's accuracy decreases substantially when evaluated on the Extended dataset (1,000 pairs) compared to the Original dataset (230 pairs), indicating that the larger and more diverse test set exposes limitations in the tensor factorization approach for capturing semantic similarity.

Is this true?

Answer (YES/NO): YES